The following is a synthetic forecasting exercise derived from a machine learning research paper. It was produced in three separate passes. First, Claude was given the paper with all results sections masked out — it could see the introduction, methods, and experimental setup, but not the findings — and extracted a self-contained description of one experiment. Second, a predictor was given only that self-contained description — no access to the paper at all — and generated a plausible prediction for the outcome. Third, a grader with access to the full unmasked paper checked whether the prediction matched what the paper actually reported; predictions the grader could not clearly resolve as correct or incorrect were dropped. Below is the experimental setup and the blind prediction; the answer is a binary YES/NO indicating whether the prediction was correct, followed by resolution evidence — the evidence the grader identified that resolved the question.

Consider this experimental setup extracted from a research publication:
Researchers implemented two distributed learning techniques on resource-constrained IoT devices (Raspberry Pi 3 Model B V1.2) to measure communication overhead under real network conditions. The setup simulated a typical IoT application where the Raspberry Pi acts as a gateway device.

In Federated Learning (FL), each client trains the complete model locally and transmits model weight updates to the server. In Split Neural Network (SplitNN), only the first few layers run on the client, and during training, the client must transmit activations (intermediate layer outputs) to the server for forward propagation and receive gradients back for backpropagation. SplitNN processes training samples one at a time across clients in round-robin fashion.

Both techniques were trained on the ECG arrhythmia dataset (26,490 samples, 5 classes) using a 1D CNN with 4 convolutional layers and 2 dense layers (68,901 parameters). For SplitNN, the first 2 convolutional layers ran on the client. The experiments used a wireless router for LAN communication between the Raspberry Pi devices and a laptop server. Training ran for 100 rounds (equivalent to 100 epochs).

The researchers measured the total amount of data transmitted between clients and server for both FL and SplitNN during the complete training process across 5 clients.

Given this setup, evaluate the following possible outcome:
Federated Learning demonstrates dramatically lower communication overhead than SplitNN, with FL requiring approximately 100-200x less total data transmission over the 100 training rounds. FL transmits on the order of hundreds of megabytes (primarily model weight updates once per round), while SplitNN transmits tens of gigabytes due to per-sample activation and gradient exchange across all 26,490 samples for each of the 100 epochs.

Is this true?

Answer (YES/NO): NO